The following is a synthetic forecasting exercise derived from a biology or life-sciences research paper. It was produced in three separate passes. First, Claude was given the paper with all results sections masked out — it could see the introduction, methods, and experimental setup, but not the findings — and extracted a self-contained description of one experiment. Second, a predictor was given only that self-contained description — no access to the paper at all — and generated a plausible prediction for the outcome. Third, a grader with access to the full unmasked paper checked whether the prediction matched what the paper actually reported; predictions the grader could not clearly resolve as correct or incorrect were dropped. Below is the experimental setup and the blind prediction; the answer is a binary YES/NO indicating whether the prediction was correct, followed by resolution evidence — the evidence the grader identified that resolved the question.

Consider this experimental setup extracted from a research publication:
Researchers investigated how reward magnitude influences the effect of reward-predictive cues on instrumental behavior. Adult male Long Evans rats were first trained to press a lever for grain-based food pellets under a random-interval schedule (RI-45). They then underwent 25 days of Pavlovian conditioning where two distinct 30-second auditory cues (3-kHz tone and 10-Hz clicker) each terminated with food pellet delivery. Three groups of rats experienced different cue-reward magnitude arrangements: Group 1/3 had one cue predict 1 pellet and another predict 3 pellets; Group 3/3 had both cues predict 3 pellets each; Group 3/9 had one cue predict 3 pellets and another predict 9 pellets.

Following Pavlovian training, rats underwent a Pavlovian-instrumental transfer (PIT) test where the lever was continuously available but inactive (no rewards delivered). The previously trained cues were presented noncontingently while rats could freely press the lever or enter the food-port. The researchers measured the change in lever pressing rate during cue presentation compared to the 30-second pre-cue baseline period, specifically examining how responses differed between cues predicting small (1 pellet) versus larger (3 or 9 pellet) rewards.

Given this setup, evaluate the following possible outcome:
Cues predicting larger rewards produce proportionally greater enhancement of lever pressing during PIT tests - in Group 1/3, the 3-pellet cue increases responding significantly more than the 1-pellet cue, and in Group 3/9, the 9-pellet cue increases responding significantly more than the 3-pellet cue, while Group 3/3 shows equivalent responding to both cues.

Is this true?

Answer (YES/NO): NO